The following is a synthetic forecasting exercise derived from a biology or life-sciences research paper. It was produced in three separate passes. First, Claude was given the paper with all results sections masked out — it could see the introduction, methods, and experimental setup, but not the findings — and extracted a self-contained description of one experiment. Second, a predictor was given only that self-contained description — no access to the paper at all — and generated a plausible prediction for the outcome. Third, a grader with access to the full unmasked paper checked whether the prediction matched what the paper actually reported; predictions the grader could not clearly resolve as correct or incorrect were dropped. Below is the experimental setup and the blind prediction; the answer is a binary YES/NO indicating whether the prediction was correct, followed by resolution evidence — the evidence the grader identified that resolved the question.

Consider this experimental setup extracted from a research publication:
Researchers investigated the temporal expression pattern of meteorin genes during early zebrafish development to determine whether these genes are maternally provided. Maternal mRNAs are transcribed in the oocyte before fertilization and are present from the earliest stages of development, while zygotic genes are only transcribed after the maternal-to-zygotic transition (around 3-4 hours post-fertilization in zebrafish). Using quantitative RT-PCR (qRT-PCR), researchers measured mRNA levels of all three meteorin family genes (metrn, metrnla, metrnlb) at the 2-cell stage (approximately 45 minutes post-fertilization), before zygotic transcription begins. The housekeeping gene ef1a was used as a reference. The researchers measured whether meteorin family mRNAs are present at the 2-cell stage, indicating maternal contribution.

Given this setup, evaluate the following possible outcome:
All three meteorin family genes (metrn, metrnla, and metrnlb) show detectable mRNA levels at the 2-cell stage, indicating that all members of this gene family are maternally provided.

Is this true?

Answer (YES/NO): NO